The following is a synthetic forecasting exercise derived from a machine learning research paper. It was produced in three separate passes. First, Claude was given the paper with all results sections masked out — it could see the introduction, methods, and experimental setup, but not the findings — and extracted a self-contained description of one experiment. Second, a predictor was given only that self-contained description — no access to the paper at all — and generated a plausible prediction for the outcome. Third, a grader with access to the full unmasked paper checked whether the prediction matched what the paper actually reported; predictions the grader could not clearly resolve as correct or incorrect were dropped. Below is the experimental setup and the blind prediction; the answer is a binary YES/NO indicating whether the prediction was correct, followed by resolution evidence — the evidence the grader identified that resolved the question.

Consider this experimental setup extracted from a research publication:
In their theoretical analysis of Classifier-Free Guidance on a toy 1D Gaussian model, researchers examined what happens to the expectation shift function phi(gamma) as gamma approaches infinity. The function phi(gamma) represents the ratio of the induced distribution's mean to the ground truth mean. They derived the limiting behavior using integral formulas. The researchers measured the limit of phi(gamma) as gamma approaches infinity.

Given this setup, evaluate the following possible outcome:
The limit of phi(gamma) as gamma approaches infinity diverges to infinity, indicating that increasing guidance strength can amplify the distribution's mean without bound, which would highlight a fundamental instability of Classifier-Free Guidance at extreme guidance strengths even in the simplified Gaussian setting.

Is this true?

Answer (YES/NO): NO